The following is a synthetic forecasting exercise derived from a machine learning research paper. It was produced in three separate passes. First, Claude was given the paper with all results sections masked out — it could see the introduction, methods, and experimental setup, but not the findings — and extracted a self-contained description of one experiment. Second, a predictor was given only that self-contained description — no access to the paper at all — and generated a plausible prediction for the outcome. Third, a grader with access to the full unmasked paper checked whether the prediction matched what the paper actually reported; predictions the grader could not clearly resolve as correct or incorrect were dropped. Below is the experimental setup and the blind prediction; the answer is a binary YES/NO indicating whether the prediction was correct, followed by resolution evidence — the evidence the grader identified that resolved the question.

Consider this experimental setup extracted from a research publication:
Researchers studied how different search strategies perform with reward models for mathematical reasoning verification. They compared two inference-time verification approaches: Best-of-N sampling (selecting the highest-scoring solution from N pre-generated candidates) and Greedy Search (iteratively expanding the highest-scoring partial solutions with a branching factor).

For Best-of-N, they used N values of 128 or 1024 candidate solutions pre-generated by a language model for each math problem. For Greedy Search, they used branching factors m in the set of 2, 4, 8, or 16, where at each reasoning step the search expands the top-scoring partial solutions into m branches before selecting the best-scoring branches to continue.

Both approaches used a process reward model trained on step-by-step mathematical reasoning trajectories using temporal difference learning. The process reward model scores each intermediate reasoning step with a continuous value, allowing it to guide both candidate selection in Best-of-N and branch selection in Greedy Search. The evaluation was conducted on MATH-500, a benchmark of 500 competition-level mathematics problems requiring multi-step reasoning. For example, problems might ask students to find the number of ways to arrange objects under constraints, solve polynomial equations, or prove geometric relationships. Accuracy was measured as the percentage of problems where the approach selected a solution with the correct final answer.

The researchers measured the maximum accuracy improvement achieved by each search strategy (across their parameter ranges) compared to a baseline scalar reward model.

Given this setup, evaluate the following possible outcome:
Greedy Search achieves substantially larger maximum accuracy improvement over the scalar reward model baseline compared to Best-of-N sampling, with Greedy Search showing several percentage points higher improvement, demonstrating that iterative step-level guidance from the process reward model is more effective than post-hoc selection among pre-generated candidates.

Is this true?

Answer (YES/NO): YES